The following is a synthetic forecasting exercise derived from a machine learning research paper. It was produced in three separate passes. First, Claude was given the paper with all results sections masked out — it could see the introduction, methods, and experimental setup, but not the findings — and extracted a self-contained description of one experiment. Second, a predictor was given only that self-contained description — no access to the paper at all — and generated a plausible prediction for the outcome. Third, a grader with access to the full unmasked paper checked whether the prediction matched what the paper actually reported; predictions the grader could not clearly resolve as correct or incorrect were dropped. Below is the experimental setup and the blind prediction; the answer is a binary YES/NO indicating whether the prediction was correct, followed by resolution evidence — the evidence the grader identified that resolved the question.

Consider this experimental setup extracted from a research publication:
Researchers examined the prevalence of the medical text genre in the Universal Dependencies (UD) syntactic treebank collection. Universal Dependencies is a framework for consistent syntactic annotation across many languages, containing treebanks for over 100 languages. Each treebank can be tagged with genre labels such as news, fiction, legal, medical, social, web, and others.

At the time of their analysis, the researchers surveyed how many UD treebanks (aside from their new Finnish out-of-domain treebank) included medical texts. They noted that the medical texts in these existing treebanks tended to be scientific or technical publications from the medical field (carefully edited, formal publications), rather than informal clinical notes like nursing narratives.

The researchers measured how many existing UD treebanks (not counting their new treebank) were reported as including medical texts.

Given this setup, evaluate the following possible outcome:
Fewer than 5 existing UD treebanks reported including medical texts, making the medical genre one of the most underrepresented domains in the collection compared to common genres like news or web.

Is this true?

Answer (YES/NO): NO